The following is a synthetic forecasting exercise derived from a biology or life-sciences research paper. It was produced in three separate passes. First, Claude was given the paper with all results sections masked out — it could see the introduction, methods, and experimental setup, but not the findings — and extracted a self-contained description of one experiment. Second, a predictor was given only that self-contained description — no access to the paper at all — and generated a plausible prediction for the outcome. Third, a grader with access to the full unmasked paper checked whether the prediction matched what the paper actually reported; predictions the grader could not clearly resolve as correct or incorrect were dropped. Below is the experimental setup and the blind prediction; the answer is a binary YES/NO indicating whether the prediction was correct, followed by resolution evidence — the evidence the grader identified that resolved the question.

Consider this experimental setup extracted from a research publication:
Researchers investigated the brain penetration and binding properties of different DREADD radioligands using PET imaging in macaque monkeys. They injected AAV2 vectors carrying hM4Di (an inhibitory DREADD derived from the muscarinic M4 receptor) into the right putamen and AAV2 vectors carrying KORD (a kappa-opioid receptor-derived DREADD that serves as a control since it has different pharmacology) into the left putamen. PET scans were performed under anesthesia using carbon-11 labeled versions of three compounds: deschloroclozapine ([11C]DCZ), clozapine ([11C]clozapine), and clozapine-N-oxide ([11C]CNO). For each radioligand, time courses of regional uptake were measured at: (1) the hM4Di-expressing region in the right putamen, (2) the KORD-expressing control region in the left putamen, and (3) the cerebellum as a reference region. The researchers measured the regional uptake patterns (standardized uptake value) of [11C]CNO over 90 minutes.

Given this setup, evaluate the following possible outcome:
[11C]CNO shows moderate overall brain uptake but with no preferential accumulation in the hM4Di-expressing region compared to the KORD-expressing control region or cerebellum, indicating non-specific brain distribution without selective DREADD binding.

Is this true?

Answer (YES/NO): NO